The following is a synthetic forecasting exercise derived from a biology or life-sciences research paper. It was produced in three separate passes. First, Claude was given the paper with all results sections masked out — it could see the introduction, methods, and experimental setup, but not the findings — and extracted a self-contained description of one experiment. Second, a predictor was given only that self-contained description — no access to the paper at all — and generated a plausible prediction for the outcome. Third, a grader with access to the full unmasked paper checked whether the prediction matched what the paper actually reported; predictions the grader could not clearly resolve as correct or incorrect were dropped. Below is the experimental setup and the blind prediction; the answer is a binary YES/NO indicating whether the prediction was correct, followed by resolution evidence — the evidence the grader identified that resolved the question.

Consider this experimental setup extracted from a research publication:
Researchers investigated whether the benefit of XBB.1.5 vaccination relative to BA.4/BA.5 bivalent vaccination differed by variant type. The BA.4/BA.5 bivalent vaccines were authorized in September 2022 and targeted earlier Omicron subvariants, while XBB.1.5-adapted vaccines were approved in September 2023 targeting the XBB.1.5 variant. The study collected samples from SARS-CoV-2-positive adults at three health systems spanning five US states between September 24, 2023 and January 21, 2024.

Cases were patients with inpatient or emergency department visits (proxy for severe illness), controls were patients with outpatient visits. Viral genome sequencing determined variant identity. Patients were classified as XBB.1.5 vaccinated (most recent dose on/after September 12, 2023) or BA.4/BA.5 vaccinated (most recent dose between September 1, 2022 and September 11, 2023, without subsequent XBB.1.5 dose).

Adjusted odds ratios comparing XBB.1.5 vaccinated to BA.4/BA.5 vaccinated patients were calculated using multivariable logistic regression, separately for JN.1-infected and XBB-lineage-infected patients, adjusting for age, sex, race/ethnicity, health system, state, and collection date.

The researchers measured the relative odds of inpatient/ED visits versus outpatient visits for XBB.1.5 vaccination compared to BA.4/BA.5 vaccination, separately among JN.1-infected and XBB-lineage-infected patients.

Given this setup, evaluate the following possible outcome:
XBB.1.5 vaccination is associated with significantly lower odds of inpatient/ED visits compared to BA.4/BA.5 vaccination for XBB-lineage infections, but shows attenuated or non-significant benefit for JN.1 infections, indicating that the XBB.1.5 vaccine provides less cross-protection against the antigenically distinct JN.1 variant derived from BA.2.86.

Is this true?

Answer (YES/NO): YES